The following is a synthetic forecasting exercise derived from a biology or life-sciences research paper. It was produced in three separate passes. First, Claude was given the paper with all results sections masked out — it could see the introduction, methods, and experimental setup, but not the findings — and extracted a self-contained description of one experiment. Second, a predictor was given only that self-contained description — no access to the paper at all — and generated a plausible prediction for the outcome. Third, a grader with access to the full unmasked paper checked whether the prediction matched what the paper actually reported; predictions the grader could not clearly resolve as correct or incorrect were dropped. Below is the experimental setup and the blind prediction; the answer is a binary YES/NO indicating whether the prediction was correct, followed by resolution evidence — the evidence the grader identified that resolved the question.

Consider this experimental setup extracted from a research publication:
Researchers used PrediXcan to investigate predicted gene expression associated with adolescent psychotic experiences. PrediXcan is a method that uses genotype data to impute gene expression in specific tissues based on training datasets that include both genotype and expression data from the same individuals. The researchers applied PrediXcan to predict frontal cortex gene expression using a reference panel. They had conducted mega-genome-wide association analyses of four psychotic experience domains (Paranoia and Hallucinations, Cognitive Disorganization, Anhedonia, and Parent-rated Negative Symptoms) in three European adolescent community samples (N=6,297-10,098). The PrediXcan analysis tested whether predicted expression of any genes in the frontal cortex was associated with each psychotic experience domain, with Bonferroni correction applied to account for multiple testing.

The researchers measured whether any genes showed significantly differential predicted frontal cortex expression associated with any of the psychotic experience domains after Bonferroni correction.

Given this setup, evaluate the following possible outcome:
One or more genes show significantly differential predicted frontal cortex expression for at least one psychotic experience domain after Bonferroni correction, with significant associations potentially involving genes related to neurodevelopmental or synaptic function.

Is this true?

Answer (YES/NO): NO